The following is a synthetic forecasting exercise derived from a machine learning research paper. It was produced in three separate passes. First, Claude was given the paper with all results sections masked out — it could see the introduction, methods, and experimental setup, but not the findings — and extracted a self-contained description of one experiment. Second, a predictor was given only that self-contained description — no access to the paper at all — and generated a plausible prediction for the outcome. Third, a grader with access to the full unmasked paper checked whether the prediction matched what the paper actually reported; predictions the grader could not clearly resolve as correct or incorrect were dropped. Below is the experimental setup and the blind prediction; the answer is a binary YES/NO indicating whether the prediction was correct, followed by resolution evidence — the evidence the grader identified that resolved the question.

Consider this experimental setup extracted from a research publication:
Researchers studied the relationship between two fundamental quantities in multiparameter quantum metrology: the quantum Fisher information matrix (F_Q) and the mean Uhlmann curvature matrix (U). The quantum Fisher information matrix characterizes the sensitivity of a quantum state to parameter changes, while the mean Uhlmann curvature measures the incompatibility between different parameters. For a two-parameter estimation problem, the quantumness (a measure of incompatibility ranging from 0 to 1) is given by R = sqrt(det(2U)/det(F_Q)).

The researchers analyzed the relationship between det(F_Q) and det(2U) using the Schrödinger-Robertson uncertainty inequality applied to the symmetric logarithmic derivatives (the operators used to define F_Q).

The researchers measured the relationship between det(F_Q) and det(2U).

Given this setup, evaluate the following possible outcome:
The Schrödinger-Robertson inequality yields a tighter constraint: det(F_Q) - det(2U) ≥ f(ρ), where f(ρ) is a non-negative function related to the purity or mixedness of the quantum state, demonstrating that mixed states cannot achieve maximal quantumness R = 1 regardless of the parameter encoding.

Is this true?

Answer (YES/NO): NO